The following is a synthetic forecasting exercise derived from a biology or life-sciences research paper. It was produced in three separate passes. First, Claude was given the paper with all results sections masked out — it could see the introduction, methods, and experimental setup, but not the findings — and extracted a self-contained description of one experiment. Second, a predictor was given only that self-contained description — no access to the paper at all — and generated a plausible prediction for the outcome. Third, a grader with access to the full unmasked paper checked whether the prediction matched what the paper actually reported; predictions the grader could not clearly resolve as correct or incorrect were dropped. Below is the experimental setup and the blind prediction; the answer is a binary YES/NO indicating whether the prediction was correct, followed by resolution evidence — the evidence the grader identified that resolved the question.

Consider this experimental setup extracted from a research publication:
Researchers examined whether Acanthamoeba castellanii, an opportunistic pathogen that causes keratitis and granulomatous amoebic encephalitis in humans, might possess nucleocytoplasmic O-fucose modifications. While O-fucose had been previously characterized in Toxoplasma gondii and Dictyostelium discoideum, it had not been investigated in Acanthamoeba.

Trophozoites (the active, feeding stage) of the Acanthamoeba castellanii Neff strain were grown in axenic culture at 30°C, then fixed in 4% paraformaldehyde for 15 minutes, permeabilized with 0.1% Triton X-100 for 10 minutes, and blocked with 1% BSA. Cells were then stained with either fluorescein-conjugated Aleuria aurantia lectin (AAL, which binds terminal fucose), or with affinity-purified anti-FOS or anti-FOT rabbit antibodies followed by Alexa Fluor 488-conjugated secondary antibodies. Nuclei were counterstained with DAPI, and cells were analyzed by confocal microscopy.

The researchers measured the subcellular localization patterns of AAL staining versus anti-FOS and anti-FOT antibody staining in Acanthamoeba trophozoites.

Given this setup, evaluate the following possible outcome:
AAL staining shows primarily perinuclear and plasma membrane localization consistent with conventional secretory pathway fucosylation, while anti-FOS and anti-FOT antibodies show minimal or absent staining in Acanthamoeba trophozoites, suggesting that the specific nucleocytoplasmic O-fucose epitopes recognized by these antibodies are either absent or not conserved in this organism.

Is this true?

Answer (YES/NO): NO